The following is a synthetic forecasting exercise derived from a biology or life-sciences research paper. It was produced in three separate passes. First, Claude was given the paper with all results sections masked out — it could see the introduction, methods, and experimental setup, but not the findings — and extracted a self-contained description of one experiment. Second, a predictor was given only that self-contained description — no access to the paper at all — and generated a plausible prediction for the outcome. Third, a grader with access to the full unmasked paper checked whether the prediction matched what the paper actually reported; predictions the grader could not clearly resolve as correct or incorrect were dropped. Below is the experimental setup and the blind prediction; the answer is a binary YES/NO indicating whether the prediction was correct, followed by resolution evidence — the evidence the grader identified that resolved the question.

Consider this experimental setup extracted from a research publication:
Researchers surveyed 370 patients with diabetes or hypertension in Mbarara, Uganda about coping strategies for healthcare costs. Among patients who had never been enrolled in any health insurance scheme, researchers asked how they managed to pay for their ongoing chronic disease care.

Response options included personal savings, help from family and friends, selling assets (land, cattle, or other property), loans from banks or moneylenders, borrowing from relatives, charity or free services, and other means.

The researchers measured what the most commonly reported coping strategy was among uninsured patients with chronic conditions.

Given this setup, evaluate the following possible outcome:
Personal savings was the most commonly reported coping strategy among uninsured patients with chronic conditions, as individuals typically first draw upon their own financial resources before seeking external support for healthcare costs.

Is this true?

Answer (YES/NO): NO